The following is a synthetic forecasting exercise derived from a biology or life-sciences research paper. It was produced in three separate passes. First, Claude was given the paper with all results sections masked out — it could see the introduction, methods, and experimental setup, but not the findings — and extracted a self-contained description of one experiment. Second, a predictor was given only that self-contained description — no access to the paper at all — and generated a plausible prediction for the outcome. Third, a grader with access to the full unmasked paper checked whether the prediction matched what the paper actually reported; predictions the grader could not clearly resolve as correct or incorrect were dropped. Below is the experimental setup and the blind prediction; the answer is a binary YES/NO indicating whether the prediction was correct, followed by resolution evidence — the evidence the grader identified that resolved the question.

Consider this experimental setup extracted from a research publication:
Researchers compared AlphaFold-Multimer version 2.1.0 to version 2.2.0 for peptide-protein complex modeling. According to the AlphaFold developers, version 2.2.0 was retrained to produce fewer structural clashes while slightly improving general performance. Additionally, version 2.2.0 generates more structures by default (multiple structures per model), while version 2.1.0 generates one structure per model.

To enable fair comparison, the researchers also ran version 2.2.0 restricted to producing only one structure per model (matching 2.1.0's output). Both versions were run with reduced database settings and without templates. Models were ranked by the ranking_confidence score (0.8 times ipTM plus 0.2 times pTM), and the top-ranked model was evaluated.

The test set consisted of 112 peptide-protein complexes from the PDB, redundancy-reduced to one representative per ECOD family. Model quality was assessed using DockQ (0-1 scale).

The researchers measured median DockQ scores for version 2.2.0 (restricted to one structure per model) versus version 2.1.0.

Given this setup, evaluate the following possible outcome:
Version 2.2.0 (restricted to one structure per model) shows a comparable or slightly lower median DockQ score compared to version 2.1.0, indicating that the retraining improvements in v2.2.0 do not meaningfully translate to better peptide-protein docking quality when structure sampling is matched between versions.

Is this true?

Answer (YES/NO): NO